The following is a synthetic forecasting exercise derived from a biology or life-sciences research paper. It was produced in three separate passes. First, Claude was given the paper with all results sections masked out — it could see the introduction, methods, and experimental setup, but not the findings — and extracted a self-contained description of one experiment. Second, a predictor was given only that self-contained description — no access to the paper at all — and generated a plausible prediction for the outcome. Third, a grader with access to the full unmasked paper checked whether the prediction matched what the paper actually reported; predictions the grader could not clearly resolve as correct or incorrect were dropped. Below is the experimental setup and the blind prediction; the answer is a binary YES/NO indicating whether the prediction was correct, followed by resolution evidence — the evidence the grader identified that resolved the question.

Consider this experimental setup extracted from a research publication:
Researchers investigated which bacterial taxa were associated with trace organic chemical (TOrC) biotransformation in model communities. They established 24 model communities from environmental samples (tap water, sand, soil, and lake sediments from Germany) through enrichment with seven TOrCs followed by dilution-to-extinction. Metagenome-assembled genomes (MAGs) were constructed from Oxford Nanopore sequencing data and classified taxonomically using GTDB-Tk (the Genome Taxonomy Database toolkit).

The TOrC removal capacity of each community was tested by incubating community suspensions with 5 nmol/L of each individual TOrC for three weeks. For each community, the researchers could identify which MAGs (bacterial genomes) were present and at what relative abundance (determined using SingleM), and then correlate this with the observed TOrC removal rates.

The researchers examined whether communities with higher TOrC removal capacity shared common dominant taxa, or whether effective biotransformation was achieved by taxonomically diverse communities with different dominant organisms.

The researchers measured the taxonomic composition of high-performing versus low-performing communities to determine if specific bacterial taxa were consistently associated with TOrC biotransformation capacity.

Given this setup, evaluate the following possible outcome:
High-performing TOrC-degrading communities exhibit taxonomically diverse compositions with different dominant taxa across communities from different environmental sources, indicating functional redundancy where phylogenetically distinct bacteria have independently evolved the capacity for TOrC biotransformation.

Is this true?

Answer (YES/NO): YES